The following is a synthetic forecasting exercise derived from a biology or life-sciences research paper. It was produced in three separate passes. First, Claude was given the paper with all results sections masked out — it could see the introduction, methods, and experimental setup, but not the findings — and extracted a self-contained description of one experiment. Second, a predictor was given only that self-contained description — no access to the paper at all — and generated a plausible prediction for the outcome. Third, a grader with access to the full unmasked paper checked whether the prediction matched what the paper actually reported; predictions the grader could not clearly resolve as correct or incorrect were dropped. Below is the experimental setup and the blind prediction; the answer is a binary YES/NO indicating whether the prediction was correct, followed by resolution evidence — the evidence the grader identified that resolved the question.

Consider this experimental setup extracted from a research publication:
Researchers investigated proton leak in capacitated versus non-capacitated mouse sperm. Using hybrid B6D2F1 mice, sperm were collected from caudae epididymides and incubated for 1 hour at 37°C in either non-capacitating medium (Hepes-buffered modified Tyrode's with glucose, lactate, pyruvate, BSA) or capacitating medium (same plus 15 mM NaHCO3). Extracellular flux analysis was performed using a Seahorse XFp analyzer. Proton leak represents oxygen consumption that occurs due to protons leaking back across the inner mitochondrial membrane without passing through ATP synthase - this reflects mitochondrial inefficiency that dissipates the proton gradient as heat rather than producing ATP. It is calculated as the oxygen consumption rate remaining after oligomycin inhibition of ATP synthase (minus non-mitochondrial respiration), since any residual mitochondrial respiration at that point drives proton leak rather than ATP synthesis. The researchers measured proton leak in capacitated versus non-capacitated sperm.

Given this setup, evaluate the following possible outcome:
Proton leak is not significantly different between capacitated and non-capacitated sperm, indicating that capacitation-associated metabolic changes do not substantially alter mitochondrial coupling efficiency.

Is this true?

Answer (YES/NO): NO